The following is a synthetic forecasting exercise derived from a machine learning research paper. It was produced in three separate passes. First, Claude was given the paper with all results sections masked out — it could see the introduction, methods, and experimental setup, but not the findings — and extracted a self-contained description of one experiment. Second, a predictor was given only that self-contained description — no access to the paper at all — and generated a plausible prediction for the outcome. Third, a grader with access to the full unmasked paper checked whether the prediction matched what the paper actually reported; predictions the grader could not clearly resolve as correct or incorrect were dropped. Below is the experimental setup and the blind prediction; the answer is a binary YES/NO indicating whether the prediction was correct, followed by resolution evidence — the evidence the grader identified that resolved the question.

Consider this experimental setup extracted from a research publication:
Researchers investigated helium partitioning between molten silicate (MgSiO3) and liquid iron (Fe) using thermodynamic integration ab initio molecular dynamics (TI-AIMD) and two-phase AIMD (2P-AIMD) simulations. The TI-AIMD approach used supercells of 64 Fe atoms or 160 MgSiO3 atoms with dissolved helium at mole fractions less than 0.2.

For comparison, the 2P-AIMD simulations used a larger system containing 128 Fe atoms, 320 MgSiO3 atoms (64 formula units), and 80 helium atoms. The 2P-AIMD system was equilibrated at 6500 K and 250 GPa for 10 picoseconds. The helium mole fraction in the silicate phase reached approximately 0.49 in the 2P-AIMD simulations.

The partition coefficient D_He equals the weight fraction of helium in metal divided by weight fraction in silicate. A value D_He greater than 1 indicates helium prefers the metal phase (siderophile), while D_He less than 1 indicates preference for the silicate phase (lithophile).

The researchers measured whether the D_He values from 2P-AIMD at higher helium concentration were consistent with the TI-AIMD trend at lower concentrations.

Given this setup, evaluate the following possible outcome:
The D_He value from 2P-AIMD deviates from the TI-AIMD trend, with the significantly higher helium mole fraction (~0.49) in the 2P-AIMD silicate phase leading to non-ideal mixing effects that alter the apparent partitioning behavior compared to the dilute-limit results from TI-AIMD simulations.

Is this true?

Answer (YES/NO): NO